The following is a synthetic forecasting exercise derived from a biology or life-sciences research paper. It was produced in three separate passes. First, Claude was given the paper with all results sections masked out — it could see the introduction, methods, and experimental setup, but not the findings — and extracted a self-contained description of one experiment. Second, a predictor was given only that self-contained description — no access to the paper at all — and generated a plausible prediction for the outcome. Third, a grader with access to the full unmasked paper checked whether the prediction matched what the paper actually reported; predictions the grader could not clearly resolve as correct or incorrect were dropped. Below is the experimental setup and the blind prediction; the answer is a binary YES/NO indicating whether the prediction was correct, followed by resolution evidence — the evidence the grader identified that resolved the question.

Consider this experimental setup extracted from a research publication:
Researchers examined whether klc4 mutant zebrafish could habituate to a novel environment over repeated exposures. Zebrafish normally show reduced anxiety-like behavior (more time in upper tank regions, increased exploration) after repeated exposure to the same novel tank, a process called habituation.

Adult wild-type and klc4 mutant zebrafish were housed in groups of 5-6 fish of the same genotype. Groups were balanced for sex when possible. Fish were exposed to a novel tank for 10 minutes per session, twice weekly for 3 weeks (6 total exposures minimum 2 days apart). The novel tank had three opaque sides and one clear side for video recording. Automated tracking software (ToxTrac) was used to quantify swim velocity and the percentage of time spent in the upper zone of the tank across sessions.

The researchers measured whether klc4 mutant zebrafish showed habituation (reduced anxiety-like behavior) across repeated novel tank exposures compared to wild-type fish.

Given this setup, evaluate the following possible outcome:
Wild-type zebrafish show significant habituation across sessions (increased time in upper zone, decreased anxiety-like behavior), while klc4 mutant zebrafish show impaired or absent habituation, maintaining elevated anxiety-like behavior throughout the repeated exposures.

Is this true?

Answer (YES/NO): NO